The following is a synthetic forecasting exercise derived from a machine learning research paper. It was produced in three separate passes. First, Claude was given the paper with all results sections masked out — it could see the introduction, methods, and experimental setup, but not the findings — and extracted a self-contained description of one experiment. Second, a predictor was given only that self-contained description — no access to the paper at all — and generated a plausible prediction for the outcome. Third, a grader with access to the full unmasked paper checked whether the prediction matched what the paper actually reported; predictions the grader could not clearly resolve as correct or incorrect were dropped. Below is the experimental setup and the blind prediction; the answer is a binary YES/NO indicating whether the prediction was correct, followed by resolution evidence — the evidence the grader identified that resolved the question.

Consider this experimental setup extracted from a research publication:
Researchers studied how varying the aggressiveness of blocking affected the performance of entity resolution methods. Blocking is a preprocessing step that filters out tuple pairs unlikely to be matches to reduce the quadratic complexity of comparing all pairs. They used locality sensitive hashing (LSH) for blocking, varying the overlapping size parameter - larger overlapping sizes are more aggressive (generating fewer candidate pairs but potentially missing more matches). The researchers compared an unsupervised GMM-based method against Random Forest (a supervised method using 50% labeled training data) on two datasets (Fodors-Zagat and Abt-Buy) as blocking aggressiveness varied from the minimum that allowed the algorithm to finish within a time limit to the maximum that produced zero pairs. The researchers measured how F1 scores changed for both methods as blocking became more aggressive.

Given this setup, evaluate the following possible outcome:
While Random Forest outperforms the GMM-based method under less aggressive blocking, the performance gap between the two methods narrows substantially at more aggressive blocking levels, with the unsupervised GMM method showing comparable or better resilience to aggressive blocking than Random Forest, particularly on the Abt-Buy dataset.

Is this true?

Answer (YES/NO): NO